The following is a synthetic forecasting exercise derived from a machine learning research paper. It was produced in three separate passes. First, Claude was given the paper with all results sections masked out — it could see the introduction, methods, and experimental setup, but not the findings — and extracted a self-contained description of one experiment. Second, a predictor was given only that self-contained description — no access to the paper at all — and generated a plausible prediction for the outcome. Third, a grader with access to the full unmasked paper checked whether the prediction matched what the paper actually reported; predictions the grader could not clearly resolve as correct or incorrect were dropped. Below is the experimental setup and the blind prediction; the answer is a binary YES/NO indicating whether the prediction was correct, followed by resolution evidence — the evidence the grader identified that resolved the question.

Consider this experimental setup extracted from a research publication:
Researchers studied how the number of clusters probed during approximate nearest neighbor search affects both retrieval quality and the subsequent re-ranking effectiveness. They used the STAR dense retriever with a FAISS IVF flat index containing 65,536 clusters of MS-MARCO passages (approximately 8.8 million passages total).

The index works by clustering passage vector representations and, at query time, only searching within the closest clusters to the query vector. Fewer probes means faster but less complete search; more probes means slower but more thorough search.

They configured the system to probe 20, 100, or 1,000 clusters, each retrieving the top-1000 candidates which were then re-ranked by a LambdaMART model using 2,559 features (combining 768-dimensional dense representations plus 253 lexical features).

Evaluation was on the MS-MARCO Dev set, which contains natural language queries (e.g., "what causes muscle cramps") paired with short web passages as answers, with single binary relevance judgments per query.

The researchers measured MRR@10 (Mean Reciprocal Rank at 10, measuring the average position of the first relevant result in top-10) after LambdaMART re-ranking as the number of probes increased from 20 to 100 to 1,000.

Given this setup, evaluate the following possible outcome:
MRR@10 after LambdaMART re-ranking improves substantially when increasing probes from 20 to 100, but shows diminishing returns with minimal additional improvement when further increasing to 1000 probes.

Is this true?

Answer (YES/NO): NO